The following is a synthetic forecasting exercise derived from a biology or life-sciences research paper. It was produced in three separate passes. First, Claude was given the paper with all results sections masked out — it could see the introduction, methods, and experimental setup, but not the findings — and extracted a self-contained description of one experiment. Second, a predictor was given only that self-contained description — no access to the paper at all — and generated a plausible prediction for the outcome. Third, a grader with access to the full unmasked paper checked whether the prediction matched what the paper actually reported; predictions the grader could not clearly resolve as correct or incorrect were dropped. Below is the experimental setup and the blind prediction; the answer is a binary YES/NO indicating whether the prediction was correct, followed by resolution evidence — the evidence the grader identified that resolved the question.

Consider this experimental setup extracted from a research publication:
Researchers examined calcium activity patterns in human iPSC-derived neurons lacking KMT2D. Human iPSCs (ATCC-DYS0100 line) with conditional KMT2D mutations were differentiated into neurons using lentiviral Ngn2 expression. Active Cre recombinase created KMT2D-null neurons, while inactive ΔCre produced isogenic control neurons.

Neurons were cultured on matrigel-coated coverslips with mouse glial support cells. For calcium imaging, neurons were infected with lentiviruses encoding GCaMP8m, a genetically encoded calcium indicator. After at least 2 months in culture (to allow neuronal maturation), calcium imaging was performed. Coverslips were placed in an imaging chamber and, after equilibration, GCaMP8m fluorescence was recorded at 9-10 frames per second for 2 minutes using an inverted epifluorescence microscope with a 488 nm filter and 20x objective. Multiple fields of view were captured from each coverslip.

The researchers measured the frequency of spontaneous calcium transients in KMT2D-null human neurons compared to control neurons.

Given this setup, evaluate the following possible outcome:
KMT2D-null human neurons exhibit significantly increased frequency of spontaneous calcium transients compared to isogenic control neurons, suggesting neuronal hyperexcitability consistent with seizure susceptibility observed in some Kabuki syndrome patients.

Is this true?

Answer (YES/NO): NO